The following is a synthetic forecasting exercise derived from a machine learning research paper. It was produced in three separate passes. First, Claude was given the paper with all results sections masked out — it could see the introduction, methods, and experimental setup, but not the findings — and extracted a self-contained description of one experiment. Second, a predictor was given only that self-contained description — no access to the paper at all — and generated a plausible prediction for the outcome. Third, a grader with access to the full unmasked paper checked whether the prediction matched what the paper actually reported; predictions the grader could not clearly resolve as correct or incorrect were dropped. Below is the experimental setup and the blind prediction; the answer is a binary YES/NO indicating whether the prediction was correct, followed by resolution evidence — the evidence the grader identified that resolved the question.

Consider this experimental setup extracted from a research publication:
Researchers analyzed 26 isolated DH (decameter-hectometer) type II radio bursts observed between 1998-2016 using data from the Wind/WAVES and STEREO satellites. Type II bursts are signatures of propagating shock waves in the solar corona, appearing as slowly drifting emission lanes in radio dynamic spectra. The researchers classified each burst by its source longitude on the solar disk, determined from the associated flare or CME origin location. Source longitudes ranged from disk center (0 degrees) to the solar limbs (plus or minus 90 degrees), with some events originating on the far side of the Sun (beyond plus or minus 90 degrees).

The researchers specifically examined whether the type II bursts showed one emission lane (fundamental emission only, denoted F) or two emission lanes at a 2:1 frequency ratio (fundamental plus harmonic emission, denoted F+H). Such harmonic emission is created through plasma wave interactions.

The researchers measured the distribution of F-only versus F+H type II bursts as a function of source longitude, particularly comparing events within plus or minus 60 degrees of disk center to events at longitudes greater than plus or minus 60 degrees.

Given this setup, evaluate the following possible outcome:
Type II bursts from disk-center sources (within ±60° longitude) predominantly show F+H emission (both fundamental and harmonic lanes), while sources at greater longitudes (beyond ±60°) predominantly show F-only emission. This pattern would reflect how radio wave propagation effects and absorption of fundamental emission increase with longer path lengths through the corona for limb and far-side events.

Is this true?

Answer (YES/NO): NO